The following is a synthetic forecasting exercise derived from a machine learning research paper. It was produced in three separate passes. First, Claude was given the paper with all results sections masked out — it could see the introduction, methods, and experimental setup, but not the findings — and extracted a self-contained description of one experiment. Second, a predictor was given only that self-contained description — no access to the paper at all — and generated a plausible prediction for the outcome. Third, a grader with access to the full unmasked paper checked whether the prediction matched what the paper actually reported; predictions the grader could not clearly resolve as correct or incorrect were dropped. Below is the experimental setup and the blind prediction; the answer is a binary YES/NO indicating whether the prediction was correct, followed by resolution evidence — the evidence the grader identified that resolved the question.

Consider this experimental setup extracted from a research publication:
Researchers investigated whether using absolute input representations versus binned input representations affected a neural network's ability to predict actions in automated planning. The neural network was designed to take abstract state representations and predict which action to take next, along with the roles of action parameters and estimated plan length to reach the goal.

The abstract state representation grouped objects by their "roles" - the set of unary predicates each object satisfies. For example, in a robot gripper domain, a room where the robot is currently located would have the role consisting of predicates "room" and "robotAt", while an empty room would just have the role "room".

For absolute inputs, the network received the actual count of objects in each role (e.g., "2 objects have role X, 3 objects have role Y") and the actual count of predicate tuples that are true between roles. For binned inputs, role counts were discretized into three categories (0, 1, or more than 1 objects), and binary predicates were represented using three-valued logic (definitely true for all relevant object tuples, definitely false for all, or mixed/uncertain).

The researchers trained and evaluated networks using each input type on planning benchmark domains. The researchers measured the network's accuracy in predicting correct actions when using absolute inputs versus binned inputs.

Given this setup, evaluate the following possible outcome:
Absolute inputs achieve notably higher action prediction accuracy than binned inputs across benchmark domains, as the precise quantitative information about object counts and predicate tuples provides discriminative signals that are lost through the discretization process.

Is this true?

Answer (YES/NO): NO